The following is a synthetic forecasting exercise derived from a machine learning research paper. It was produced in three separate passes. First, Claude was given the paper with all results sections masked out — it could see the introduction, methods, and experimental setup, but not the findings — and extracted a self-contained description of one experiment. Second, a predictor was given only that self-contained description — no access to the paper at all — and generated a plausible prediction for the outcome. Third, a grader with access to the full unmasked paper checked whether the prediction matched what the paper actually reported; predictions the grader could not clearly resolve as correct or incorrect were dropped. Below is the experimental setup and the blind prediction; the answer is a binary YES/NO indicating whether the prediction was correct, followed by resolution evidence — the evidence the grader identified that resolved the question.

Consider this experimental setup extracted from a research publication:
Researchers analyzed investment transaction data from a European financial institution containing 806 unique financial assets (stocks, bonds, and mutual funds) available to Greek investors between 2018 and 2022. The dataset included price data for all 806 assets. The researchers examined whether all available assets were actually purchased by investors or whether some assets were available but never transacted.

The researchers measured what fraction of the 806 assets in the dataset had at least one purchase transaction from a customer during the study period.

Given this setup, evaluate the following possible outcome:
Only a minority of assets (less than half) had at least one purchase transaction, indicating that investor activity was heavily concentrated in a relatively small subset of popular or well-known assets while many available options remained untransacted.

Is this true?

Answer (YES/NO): YES